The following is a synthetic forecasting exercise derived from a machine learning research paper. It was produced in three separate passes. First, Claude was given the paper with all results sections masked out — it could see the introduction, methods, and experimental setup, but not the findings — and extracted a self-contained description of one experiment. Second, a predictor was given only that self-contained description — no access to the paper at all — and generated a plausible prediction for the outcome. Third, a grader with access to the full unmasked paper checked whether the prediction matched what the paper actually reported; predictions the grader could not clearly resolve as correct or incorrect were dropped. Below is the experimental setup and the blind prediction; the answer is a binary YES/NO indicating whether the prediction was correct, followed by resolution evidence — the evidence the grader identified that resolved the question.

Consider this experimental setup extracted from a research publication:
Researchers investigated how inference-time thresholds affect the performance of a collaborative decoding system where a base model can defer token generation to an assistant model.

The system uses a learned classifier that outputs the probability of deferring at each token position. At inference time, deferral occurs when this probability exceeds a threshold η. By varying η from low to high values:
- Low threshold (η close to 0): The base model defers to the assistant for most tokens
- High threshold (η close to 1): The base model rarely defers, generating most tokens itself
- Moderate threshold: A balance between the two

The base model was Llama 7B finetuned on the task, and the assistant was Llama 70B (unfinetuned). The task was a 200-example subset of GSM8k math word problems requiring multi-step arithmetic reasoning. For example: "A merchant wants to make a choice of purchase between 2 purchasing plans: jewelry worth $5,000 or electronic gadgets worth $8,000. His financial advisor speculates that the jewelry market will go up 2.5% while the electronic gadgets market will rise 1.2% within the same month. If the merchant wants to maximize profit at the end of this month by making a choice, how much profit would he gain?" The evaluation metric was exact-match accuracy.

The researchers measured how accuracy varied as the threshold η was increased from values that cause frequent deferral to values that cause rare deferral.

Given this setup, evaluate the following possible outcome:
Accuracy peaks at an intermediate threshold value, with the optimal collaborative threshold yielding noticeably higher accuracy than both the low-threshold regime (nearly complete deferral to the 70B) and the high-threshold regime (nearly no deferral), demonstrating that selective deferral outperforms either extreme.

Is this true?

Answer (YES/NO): YES